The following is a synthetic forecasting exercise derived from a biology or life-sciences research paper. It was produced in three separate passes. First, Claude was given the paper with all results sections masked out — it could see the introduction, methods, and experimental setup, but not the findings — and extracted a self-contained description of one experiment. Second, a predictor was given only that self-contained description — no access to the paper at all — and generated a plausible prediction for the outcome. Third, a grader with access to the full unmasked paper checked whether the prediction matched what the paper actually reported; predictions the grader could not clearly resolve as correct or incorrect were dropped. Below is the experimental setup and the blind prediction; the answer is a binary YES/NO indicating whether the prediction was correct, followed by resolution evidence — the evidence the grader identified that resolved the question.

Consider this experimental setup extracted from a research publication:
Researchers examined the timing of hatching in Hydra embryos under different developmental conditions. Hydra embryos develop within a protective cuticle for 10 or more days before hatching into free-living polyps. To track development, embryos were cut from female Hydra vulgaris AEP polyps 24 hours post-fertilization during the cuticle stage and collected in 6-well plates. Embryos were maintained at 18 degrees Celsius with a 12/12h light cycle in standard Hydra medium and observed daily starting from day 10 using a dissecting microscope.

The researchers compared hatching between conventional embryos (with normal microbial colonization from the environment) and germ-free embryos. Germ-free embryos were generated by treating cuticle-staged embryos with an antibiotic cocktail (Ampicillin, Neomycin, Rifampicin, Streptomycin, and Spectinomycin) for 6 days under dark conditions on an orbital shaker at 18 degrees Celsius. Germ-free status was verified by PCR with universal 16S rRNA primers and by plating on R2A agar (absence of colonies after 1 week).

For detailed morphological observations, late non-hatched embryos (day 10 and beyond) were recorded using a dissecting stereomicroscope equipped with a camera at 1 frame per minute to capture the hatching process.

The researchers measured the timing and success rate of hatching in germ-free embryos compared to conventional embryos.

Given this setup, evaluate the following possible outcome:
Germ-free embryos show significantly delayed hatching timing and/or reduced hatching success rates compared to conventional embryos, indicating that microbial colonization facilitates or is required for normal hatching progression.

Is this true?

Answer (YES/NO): YES